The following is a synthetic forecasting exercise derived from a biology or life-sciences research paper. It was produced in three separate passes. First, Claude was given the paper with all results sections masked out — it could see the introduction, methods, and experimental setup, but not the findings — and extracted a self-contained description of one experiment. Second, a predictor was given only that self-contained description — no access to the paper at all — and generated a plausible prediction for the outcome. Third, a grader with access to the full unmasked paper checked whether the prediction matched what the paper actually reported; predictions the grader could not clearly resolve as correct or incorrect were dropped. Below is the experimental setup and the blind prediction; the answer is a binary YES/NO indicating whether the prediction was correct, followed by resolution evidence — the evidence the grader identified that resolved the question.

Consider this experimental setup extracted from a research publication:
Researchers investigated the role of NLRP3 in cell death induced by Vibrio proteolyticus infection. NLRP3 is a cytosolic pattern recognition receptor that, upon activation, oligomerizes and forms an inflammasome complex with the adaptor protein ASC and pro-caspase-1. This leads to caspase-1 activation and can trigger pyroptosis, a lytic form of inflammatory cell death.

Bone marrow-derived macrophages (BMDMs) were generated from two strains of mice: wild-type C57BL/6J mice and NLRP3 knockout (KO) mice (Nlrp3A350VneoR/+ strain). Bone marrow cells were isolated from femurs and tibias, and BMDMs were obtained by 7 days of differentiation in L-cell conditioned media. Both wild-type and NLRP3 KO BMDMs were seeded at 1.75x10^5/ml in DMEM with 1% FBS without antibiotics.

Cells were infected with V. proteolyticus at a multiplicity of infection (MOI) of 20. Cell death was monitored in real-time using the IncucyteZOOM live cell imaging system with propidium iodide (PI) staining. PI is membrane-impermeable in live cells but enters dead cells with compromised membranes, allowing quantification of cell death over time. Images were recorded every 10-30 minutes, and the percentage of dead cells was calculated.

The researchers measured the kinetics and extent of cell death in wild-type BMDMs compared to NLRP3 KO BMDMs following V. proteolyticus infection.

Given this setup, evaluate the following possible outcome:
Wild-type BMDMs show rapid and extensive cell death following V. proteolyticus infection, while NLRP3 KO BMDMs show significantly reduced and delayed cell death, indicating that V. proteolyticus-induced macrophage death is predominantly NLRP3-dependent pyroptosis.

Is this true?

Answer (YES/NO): NO